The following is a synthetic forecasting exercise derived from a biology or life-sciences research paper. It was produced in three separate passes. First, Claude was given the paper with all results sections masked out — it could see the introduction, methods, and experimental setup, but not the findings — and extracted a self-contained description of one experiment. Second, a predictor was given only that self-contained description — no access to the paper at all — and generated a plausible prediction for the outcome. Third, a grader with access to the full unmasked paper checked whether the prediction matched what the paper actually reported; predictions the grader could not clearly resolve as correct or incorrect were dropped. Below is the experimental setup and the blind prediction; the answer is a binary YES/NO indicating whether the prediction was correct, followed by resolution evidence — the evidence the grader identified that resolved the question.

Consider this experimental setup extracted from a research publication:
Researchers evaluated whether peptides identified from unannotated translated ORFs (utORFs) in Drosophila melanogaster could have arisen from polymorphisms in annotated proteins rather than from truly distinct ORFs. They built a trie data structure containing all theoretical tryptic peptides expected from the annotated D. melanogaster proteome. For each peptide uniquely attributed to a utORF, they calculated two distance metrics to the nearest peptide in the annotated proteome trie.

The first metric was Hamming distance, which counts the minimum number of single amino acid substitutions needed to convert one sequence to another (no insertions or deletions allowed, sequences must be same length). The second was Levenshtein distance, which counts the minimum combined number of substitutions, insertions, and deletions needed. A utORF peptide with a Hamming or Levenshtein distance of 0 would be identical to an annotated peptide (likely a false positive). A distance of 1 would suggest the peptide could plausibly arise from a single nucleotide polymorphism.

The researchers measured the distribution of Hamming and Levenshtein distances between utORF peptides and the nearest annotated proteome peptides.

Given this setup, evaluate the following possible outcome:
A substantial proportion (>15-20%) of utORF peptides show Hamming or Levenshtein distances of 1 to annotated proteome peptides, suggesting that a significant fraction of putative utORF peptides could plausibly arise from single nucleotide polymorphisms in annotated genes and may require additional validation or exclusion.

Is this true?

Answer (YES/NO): NO